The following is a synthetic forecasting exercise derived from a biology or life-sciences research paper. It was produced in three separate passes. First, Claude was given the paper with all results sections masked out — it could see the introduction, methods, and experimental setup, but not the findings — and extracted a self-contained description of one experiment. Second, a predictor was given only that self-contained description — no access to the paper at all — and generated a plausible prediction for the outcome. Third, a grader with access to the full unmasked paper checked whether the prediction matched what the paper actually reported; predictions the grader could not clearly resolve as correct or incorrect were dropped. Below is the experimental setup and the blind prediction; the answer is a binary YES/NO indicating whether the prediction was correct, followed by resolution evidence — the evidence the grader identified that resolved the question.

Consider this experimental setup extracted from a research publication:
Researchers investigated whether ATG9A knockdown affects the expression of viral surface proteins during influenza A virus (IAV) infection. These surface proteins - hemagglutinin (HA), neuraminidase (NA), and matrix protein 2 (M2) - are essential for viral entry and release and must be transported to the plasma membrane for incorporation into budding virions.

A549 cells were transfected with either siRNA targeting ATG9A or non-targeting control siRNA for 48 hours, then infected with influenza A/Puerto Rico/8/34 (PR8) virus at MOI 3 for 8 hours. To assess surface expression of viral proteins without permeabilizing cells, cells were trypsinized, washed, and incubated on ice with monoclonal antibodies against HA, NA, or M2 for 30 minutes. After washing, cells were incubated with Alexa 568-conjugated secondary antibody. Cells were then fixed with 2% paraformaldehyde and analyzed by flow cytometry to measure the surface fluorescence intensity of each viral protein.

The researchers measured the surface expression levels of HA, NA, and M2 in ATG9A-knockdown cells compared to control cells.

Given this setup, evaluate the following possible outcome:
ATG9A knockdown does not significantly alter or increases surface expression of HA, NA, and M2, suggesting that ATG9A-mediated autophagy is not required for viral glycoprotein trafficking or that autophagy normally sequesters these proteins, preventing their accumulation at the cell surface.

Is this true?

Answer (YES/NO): YES